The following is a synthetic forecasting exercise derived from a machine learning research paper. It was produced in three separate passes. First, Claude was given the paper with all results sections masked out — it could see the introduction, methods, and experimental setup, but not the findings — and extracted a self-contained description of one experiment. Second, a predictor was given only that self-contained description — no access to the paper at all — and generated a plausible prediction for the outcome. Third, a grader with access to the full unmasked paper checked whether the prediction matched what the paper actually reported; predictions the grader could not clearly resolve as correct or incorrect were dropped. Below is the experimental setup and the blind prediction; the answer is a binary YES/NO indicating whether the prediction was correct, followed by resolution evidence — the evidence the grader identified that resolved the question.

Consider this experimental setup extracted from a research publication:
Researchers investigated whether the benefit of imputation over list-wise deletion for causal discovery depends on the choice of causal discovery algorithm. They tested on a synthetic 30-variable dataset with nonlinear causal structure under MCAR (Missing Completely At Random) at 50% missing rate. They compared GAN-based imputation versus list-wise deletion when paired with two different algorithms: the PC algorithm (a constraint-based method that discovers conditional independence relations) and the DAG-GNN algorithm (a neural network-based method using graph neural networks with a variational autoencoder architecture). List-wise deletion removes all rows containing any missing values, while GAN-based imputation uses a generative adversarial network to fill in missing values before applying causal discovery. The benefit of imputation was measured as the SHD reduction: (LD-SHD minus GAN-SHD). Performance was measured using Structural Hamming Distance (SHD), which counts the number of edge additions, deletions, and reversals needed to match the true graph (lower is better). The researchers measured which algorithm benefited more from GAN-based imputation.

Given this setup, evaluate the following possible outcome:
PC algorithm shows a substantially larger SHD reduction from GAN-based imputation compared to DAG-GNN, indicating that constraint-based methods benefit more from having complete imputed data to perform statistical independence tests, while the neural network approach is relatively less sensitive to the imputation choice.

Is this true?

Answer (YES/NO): NO